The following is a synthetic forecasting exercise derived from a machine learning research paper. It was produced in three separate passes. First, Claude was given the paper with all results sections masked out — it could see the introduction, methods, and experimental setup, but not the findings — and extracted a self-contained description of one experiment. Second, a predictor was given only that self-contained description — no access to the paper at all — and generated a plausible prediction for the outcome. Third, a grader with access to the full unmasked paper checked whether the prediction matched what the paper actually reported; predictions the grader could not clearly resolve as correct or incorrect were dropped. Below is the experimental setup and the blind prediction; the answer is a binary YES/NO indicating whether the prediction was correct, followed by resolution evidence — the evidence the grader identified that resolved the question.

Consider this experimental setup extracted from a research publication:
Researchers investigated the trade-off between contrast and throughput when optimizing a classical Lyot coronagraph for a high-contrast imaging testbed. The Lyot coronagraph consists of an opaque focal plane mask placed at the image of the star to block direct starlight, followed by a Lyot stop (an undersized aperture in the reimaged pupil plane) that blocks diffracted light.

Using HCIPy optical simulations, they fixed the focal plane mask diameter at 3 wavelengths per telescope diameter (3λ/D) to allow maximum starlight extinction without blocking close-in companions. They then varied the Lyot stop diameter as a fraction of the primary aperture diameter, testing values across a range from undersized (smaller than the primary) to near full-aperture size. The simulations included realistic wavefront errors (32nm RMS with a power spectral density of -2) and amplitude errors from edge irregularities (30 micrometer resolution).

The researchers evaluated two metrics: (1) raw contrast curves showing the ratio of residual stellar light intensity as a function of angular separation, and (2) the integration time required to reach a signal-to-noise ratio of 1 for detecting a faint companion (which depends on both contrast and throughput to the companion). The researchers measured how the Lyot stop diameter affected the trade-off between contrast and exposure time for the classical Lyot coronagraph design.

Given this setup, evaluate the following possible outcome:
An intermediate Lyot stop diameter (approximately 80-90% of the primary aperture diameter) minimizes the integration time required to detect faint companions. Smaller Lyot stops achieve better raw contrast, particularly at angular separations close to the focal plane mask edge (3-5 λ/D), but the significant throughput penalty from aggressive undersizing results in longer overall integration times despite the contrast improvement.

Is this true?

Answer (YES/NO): NO